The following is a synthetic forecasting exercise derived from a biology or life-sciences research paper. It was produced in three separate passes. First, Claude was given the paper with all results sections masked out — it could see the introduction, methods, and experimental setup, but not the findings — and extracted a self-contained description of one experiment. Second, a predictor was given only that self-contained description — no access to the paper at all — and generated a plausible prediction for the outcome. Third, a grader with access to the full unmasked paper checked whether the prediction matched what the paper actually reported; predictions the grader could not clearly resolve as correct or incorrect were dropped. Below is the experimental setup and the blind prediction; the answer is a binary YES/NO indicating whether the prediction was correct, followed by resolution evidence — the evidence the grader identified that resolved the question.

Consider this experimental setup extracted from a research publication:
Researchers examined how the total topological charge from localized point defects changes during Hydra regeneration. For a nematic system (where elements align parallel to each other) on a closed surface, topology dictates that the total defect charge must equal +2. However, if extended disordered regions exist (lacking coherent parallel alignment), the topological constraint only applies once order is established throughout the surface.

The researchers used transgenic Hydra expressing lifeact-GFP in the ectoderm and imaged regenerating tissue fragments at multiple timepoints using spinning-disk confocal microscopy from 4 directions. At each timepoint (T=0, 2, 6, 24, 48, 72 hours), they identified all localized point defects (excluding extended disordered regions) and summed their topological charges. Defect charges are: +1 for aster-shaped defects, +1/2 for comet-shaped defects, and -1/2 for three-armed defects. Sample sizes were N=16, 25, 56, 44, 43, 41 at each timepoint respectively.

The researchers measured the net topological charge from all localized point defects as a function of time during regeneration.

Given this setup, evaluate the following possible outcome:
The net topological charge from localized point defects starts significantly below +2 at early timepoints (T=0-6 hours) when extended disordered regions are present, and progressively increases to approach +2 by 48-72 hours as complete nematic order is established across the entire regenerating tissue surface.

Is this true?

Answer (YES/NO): NO